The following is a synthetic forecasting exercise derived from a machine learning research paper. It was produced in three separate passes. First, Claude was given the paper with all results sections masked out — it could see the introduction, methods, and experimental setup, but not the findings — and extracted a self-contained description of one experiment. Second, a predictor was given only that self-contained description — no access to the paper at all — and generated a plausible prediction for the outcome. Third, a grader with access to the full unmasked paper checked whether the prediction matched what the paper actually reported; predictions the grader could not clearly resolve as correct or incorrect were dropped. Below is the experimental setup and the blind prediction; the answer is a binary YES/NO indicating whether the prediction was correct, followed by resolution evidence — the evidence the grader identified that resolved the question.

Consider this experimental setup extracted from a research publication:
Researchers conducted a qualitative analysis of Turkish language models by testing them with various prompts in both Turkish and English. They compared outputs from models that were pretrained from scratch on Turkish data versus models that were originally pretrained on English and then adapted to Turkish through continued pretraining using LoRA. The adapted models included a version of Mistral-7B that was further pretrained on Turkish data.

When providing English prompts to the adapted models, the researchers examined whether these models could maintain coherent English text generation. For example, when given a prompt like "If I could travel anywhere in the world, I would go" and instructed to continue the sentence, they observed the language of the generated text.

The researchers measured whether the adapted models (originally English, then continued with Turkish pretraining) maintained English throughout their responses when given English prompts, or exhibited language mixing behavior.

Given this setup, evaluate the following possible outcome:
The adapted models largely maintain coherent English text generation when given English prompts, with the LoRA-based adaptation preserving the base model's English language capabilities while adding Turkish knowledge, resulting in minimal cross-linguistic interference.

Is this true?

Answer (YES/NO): NO